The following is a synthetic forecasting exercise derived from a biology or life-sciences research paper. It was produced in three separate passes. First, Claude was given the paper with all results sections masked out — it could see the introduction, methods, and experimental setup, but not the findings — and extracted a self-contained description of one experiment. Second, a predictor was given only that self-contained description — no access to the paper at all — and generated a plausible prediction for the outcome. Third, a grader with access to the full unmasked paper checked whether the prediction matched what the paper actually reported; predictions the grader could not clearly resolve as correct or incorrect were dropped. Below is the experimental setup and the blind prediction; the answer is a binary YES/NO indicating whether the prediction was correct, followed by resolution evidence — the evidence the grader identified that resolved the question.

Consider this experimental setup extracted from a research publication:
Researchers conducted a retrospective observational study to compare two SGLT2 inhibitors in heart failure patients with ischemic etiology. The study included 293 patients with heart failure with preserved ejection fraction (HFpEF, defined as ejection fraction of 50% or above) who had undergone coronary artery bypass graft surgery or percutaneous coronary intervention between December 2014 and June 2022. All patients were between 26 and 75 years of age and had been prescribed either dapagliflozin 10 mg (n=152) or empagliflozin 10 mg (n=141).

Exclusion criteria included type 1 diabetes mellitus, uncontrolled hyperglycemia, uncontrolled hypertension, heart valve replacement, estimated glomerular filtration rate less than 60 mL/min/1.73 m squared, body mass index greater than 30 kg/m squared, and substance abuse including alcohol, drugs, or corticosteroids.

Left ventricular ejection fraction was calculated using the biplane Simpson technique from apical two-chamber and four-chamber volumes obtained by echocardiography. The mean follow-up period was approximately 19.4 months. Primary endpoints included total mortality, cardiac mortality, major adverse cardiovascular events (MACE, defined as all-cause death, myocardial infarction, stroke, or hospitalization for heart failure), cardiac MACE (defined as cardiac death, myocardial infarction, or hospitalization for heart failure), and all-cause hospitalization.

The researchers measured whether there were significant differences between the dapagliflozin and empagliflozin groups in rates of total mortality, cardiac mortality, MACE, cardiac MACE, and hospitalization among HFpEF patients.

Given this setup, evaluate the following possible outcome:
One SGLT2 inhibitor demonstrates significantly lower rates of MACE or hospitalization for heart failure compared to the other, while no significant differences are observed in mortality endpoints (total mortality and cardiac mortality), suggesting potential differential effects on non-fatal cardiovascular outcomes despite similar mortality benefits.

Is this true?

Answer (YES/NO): NO